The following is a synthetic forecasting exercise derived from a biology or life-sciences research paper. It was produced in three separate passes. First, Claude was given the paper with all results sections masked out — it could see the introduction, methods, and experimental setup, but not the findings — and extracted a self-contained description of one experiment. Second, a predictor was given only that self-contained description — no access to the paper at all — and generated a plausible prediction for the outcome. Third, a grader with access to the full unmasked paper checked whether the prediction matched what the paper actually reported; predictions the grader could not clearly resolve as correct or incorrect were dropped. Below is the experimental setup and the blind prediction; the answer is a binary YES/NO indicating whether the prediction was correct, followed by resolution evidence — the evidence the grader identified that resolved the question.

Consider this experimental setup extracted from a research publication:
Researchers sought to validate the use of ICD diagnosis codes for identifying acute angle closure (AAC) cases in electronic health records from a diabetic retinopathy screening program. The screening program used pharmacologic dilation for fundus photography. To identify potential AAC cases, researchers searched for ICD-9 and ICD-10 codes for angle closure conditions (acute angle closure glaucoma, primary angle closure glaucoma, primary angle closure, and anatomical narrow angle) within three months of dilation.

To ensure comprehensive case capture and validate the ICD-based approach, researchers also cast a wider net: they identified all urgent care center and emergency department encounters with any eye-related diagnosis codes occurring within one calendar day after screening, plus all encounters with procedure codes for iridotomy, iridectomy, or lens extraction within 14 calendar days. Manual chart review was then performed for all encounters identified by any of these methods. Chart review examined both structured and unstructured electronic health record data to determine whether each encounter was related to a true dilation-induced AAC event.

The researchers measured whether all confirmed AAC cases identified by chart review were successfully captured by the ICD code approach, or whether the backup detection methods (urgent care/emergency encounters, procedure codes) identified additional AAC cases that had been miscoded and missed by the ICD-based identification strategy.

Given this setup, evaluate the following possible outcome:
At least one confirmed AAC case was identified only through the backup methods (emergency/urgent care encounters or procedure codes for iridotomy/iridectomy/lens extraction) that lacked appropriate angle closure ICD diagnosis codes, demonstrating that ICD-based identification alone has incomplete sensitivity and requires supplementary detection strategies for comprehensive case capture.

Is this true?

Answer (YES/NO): NO